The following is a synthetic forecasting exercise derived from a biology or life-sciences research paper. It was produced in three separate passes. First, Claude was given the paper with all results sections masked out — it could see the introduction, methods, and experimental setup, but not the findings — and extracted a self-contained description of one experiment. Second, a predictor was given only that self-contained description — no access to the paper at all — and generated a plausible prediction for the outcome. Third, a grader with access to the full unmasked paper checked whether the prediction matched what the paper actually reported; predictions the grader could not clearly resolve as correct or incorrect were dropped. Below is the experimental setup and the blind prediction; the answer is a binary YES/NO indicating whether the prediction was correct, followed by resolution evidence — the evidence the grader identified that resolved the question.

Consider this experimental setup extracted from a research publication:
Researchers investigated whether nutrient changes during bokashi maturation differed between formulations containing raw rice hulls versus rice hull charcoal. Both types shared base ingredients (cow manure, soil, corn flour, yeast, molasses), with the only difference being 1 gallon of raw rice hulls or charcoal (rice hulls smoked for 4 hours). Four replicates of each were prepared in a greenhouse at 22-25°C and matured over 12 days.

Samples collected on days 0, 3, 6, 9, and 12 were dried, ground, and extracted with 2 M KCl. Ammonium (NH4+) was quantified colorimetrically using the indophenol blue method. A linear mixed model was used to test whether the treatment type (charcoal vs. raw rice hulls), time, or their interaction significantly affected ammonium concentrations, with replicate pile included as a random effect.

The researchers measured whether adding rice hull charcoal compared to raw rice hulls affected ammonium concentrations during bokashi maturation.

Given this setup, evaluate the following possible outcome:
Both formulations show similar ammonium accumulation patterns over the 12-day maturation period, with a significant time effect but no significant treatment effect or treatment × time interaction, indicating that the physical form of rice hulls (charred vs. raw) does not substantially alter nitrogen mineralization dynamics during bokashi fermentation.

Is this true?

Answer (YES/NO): NO